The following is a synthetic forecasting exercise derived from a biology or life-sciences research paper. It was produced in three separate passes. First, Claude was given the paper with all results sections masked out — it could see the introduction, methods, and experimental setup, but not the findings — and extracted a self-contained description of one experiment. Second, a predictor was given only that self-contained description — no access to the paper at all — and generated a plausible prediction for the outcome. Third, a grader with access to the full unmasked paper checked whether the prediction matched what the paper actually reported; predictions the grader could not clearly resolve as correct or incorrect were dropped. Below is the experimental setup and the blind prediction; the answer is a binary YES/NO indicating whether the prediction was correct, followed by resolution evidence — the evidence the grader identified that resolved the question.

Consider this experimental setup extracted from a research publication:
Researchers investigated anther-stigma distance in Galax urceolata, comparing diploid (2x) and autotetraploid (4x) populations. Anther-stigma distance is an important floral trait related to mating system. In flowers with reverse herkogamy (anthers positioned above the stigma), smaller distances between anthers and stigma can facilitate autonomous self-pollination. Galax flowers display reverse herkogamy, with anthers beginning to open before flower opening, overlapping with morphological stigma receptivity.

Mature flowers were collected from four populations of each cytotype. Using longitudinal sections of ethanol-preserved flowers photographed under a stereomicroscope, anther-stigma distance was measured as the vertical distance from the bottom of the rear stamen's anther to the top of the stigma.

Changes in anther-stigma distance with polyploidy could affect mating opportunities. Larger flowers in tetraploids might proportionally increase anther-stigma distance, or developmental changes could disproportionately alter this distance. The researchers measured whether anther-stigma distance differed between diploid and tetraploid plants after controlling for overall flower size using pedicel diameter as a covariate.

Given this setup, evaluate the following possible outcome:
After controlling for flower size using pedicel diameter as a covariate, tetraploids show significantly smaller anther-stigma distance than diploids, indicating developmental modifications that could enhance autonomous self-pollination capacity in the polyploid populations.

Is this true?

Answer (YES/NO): NO